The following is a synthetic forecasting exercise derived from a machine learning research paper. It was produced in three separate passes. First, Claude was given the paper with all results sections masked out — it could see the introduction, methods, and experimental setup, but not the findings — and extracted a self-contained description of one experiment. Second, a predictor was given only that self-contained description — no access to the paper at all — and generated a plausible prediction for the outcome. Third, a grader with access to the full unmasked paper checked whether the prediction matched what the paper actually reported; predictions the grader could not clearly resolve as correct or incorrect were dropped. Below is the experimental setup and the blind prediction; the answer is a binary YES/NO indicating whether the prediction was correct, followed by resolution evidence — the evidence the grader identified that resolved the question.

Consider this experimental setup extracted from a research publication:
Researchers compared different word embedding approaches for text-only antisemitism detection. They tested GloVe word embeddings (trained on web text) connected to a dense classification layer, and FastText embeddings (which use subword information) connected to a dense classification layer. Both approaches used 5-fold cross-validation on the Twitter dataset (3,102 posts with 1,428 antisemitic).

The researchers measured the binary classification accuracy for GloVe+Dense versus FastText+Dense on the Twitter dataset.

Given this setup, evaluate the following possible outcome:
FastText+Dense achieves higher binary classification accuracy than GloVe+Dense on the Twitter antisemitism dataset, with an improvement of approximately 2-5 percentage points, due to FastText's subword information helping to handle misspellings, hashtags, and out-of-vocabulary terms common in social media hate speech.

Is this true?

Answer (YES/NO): NO